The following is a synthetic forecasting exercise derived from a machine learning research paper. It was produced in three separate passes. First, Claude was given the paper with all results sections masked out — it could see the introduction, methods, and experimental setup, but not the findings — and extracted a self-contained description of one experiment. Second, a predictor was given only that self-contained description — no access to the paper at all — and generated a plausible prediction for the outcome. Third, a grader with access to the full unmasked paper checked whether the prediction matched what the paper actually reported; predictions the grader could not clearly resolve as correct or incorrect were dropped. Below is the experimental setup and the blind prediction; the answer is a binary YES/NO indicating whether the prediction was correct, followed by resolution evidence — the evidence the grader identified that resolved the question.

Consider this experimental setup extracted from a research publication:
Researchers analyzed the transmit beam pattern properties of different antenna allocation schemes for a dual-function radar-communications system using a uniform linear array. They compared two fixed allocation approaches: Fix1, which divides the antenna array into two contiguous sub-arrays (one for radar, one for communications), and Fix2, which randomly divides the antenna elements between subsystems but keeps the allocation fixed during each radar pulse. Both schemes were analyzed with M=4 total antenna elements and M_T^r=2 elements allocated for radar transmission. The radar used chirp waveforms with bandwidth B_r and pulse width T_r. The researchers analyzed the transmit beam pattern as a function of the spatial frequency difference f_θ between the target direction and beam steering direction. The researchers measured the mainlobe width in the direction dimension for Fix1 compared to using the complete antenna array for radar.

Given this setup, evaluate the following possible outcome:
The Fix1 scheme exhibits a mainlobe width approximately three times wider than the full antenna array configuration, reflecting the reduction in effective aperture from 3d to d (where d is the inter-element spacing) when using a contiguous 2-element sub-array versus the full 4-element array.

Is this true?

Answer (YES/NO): NO